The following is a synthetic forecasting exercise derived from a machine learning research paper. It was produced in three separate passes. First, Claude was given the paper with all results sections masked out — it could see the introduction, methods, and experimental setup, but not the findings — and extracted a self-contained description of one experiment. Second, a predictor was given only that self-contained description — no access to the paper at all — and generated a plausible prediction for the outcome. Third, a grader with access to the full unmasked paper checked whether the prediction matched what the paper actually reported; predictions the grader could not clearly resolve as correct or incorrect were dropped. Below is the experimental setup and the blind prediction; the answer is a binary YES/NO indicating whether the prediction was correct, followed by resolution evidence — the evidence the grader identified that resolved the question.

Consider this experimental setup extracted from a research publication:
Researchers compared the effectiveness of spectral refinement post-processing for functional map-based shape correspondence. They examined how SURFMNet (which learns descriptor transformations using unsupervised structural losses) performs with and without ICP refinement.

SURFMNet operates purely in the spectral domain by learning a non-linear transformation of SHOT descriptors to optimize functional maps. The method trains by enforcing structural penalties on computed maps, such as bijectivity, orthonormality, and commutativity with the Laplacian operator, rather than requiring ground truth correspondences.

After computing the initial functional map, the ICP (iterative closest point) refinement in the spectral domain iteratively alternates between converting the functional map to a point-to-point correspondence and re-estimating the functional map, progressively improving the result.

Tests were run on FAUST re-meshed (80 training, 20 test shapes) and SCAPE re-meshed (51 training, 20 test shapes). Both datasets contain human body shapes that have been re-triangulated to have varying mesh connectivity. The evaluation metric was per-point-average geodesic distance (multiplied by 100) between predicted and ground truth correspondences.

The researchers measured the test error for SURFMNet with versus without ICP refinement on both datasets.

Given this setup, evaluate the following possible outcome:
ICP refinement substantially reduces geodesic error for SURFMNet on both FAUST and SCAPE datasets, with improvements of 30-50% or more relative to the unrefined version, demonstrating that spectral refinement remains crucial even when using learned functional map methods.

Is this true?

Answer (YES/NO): YES